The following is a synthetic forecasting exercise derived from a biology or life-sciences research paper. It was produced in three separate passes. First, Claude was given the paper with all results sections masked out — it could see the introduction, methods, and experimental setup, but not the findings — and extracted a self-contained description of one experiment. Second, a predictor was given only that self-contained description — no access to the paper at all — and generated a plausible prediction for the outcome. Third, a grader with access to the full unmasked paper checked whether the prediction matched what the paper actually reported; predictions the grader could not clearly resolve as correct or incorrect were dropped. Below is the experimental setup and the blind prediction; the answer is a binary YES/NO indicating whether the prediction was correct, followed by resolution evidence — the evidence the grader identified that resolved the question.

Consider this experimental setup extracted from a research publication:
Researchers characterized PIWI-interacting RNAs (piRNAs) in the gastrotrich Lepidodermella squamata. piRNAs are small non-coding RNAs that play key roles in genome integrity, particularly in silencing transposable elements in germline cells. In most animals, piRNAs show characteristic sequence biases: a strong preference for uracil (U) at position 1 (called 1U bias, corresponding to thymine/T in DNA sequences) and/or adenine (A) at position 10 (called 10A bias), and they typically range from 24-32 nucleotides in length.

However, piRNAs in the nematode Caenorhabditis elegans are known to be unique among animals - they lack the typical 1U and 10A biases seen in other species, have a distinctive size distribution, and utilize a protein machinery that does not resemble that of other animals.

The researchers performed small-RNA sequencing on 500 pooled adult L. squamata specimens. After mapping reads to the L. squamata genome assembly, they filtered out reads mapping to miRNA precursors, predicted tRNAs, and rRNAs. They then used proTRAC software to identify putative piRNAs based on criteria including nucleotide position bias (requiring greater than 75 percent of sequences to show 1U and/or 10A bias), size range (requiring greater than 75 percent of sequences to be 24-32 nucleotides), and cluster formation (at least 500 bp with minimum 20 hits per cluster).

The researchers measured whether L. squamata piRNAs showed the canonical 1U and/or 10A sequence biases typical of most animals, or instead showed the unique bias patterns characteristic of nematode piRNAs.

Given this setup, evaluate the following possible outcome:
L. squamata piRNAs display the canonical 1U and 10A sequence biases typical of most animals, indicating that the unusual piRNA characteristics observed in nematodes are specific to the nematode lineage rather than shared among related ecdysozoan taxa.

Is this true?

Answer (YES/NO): YES